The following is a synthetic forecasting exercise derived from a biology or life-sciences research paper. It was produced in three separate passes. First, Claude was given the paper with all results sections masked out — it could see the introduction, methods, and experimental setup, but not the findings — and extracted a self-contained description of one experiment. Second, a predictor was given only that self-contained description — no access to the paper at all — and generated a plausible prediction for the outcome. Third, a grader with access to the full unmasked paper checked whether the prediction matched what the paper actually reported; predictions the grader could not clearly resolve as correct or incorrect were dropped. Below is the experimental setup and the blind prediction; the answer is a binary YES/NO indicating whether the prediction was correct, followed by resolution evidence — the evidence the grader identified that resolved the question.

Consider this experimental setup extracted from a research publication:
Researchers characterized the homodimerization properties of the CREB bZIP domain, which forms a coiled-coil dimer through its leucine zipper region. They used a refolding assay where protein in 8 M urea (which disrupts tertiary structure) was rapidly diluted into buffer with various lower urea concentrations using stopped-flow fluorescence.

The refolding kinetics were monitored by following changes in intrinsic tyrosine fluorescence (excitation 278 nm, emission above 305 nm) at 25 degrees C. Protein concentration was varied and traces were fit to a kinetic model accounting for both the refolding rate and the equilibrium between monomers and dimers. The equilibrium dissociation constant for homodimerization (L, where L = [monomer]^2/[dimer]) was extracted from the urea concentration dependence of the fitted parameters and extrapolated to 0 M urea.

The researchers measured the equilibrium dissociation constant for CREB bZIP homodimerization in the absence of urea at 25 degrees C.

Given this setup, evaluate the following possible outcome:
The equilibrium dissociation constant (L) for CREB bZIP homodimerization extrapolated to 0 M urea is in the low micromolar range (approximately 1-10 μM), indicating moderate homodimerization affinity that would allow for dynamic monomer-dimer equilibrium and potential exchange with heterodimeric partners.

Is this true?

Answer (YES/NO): NO